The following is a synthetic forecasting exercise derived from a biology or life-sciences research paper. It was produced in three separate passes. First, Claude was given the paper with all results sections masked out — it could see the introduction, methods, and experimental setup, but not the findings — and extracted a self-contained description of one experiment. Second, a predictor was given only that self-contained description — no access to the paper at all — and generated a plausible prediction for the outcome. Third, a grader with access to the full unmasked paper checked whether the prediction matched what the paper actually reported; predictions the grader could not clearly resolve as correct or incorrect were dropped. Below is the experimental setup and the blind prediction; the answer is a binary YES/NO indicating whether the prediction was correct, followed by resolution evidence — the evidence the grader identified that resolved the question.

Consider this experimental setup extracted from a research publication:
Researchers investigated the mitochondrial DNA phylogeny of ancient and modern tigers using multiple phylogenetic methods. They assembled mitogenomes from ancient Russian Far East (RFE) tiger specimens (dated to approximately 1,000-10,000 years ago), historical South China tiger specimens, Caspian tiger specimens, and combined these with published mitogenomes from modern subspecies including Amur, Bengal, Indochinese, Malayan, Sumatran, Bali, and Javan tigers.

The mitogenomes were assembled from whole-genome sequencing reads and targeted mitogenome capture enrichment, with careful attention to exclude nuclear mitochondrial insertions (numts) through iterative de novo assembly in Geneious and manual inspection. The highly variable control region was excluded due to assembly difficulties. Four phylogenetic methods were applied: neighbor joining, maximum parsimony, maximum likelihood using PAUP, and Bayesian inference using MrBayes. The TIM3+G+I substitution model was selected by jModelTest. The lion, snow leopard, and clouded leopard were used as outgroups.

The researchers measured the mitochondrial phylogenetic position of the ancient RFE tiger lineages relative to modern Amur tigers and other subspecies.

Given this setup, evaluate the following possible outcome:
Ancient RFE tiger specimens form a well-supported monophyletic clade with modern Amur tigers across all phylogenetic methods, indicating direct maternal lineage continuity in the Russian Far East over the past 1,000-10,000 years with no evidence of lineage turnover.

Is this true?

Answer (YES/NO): NO